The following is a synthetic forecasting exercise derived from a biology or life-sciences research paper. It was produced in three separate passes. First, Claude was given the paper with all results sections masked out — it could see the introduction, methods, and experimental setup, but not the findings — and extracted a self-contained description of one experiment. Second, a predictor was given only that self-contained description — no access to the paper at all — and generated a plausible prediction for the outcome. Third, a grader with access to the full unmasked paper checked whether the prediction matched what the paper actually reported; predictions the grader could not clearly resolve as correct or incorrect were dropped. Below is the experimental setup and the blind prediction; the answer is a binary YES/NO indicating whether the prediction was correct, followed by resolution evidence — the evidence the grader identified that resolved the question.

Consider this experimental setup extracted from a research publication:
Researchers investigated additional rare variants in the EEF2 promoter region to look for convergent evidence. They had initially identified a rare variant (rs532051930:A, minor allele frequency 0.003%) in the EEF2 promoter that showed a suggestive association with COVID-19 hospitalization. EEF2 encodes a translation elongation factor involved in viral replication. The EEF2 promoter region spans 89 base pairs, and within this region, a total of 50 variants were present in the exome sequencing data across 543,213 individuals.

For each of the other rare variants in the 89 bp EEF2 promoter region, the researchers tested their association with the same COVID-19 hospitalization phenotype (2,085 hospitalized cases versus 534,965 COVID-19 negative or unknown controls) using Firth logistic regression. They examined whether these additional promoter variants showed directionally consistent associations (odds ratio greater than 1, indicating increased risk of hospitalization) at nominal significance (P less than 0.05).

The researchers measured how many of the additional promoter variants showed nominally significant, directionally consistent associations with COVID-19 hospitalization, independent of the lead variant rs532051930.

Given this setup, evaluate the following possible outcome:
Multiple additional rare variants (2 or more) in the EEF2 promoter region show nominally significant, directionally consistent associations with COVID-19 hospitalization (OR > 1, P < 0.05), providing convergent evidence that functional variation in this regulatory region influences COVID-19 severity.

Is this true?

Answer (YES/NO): YES